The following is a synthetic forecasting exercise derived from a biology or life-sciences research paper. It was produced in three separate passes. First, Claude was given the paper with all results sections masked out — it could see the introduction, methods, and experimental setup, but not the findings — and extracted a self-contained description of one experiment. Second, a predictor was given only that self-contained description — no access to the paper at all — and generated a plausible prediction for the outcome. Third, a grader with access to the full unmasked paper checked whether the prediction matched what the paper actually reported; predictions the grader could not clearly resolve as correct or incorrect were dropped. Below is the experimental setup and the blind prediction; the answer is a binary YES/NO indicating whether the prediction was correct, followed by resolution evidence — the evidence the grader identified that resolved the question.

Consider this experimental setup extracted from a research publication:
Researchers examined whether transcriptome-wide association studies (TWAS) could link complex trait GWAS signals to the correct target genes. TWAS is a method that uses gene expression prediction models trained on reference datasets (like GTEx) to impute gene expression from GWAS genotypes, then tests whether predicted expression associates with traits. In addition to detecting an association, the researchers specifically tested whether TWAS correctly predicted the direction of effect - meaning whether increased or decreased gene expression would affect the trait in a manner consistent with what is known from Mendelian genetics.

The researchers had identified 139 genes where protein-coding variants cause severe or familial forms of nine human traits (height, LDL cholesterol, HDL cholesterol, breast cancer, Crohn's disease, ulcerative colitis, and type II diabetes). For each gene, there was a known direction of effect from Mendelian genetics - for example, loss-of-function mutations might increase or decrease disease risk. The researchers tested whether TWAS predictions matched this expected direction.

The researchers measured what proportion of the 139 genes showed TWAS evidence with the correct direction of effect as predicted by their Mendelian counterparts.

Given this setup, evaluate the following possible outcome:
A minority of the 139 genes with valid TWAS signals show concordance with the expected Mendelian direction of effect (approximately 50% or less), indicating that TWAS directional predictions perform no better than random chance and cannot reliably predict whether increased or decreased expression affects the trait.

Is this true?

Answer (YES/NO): YES